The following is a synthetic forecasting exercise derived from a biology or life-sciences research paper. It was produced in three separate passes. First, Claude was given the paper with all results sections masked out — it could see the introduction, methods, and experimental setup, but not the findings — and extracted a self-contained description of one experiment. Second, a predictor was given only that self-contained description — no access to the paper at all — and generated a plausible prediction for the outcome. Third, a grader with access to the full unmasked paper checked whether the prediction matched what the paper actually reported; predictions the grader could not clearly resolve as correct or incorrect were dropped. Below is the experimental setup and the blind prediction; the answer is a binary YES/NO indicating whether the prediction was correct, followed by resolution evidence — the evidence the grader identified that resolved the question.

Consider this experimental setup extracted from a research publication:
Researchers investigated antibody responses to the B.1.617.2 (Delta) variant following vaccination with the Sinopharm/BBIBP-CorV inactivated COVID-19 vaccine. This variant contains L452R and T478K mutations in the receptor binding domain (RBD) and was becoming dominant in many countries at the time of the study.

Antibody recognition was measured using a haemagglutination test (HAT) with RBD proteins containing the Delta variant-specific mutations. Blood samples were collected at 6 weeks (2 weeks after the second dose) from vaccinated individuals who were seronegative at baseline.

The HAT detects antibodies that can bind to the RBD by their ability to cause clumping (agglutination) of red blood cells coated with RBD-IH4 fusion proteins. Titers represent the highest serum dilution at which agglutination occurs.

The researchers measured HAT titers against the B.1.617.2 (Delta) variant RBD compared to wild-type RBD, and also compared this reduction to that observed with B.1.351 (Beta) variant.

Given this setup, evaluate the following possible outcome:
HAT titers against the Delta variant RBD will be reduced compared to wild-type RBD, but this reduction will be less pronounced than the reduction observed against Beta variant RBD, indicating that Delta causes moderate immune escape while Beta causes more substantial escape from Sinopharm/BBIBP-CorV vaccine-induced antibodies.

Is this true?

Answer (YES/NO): YES